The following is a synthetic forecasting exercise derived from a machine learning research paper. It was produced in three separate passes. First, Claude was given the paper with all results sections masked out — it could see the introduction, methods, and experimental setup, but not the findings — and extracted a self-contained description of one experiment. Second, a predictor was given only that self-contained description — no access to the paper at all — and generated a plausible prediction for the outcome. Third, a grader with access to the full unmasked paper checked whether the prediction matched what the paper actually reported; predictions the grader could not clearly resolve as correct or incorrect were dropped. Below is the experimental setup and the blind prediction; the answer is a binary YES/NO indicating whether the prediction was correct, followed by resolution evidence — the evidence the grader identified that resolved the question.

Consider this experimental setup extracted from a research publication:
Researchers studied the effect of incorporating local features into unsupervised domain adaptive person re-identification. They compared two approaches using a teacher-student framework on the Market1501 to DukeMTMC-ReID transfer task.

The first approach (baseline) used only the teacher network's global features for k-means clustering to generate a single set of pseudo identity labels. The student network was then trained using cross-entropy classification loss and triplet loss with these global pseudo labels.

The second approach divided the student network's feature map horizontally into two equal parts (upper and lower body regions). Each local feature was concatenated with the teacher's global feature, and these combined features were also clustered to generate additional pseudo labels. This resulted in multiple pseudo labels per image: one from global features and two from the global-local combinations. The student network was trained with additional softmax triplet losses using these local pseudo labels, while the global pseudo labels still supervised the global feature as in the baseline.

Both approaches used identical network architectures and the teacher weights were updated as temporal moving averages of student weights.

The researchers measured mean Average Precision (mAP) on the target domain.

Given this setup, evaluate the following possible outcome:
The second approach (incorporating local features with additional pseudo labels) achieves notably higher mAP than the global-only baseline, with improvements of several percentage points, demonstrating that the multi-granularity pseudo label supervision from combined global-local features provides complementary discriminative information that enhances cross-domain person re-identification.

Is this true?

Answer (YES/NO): YES